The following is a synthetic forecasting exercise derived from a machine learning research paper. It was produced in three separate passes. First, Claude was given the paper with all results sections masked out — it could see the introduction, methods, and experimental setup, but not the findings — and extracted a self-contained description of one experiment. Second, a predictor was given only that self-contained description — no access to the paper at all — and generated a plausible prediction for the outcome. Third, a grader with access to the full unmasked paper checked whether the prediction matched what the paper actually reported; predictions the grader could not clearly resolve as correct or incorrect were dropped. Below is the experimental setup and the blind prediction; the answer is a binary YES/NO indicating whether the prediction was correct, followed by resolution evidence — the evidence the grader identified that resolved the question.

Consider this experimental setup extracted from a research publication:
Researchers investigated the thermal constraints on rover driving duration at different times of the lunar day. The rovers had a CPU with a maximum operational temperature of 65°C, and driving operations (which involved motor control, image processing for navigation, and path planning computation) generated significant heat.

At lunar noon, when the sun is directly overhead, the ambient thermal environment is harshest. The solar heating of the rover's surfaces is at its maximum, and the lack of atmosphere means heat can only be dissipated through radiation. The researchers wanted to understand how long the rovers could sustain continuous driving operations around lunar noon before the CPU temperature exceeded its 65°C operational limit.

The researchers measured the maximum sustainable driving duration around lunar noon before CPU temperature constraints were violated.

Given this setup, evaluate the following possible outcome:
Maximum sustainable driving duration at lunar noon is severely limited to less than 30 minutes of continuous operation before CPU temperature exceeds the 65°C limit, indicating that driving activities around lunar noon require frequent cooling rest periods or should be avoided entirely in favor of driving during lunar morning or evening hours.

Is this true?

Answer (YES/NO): NO